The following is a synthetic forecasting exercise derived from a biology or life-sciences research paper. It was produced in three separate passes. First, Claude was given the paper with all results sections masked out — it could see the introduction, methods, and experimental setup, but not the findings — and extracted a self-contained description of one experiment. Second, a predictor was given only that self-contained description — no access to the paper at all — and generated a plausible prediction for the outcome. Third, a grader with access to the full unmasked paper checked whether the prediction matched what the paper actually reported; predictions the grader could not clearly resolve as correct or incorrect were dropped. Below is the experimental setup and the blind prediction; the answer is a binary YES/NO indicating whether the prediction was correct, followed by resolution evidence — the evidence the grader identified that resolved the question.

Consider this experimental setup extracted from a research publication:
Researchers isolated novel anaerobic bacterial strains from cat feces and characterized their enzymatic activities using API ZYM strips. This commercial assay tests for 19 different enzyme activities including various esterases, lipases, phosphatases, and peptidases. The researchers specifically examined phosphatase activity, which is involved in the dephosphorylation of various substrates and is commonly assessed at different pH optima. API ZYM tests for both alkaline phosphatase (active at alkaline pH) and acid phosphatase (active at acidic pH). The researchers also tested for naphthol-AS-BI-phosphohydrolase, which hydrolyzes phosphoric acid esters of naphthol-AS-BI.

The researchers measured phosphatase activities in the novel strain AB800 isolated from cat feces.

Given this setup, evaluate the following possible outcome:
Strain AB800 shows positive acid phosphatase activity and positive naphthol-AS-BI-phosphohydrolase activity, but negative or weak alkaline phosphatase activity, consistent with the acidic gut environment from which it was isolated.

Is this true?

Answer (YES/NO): NO